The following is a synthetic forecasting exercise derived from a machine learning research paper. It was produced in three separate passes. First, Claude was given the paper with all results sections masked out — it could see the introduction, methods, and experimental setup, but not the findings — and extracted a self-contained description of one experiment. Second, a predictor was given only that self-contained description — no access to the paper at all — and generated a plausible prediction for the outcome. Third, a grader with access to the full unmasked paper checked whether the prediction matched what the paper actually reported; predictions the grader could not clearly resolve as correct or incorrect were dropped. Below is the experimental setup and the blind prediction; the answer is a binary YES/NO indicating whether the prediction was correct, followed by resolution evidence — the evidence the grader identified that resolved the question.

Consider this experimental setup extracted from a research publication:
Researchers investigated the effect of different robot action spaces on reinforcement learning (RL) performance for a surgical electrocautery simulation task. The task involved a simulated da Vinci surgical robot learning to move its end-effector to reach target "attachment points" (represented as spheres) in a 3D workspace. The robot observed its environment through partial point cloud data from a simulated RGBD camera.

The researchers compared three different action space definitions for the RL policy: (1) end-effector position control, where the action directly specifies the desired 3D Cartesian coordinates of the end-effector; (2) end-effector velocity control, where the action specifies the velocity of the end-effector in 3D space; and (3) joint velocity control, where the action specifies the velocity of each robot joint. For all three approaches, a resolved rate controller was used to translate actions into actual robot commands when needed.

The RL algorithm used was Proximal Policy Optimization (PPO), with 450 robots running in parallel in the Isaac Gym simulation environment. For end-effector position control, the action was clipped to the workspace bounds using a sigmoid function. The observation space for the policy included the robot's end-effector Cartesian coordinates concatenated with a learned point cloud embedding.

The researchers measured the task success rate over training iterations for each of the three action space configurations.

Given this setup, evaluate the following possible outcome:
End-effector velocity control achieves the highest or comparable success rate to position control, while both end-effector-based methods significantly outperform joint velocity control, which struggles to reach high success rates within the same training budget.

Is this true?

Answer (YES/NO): NO